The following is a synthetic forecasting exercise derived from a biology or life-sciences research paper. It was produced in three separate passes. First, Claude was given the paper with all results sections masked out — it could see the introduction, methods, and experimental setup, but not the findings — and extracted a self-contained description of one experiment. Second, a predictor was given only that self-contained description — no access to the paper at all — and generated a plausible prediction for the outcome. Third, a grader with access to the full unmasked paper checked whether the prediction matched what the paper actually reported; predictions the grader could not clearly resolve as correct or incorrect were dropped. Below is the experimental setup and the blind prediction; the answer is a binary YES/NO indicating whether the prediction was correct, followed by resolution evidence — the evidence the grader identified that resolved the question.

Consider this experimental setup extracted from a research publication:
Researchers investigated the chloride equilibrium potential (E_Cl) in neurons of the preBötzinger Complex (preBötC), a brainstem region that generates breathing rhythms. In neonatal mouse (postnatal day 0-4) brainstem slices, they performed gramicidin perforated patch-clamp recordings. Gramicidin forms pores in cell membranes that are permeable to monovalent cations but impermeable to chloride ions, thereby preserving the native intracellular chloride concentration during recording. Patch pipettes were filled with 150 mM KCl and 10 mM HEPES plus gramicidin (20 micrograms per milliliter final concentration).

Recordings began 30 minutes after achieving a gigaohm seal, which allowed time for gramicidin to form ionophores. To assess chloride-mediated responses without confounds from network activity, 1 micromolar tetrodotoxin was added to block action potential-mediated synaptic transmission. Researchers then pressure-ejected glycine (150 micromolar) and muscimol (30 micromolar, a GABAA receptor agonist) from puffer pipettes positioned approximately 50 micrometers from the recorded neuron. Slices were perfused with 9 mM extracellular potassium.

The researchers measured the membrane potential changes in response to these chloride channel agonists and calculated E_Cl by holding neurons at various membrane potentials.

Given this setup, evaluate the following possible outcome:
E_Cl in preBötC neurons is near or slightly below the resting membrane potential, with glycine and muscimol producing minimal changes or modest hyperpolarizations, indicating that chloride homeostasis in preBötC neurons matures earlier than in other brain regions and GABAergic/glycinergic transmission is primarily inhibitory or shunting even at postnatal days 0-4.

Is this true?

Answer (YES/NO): YES